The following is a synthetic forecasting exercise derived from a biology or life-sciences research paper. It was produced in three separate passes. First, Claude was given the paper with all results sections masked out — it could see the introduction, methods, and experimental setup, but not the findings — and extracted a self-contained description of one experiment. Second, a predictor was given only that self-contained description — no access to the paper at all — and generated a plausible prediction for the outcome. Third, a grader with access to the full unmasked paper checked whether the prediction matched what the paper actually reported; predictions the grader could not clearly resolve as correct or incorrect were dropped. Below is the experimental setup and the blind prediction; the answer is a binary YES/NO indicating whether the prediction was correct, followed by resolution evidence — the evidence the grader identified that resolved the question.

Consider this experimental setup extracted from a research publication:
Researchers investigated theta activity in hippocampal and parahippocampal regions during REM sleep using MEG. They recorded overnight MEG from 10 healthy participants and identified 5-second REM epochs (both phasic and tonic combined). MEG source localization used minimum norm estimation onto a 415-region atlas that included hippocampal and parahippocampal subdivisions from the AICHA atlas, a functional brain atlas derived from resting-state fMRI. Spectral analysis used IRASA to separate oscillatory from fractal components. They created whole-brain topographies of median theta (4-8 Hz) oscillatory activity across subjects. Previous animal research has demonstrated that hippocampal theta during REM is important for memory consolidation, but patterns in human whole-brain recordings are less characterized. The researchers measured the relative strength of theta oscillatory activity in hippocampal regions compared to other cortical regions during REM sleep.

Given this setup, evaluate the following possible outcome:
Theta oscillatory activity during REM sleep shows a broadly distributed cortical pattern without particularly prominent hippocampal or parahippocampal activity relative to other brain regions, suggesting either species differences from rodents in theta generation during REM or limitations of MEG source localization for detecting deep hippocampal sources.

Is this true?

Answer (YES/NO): NO